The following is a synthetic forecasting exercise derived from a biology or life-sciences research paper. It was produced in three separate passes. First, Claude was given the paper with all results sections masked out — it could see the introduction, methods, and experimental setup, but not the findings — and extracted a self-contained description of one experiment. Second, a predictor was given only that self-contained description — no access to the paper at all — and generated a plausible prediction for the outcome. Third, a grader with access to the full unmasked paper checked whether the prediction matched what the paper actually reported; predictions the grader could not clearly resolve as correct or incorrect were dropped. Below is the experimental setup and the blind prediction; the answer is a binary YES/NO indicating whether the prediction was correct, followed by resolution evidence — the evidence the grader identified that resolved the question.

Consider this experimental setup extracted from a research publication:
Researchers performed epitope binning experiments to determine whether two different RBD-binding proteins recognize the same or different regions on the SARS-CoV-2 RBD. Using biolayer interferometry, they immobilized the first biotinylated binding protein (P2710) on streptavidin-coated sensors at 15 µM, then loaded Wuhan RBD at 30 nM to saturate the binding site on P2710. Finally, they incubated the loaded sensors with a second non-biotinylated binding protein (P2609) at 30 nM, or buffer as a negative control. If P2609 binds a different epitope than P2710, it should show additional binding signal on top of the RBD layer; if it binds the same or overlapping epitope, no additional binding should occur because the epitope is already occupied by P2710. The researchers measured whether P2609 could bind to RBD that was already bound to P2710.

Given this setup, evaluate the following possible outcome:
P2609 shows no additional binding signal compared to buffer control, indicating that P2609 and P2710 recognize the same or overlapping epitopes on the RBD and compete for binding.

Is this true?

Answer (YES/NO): NO